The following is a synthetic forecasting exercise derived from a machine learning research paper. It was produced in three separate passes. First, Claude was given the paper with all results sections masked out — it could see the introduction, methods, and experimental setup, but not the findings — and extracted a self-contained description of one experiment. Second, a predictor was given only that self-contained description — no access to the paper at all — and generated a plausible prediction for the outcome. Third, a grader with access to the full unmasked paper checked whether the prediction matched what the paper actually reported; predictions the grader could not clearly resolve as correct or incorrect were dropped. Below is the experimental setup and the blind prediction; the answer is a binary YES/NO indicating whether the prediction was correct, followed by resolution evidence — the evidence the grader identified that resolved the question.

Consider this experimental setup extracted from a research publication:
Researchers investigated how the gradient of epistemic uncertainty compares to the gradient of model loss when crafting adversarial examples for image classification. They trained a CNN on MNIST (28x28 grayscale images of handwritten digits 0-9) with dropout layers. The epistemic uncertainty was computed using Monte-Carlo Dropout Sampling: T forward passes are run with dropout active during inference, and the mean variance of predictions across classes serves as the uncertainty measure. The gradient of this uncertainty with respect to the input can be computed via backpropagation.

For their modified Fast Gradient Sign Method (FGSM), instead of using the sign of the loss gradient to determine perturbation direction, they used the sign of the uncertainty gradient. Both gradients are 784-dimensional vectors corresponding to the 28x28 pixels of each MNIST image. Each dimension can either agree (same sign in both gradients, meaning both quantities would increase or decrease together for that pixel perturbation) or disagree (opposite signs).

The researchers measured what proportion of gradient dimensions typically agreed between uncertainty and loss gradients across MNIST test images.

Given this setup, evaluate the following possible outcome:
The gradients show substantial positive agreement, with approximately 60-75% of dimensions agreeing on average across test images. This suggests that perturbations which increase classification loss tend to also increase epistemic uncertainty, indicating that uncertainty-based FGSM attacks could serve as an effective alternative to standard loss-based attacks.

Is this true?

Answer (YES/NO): NO